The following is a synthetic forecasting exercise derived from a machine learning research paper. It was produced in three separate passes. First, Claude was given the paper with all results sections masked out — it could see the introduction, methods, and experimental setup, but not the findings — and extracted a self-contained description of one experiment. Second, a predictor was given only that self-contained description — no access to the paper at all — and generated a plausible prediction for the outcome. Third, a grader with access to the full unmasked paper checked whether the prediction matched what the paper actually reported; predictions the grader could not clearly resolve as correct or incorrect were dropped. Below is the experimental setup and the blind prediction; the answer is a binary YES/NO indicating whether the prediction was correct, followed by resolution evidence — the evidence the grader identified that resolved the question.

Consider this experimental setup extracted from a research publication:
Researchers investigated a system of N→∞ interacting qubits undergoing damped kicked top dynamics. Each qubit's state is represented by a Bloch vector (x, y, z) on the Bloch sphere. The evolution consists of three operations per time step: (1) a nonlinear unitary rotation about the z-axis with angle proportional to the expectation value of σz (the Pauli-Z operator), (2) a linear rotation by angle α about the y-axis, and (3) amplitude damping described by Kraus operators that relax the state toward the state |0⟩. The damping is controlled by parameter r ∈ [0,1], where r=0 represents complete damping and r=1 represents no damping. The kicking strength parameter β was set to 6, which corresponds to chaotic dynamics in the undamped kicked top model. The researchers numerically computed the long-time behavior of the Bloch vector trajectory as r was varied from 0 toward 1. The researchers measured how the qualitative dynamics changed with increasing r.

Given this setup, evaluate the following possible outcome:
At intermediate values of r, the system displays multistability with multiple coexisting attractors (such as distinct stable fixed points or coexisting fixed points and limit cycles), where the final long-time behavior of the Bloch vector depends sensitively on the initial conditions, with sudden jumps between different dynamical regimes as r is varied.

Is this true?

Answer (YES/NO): NO